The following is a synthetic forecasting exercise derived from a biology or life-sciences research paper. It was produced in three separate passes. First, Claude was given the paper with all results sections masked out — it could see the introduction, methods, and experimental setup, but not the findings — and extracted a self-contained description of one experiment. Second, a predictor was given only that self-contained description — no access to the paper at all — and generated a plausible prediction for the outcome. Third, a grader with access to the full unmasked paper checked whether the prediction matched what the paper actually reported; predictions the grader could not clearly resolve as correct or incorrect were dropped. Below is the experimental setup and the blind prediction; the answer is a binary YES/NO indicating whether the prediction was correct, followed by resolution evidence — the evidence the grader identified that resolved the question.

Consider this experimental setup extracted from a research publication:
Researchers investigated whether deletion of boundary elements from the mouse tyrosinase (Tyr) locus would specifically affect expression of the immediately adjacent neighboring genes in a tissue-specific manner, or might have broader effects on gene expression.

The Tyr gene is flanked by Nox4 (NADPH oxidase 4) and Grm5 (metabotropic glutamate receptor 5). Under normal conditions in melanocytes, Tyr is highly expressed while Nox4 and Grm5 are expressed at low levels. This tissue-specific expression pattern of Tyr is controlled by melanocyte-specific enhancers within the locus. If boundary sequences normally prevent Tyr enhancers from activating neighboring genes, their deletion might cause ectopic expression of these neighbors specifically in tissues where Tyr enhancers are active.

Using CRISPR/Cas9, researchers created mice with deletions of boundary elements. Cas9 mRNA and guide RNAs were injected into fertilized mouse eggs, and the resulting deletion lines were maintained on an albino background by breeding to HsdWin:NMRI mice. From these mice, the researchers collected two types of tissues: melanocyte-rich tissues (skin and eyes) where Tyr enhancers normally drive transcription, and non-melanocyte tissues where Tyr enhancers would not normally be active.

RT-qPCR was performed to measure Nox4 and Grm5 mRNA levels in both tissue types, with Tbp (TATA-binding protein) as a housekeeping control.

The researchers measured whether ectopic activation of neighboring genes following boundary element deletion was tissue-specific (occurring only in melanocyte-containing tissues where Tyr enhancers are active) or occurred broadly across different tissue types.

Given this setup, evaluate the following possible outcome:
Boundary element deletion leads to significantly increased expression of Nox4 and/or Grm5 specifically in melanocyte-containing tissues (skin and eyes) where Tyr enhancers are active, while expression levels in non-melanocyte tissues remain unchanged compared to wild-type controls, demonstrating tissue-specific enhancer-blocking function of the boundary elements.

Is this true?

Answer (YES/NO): NO